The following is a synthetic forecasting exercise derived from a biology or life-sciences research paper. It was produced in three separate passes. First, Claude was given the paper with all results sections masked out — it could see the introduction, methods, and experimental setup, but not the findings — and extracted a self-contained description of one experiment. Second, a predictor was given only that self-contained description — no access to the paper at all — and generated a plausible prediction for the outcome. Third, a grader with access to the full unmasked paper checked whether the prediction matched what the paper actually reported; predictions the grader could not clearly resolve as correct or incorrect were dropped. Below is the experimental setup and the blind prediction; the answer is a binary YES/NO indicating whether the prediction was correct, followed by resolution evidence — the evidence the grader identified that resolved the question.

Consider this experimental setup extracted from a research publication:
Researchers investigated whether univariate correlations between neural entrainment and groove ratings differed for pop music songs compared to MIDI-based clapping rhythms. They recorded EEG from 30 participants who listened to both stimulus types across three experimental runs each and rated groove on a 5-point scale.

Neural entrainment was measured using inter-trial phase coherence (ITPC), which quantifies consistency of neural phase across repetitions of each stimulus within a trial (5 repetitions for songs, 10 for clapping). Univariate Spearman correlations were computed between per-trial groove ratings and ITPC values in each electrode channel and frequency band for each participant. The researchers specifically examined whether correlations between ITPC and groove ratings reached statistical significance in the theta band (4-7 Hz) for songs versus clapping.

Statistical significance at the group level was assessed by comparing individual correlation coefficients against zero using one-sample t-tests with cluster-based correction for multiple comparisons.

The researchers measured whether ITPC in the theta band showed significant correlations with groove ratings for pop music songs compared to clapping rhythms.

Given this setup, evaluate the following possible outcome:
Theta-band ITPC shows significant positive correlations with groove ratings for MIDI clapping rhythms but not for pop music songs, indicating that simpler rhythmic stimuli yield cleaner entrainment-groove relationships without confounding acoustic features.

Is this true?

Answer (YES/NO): NO